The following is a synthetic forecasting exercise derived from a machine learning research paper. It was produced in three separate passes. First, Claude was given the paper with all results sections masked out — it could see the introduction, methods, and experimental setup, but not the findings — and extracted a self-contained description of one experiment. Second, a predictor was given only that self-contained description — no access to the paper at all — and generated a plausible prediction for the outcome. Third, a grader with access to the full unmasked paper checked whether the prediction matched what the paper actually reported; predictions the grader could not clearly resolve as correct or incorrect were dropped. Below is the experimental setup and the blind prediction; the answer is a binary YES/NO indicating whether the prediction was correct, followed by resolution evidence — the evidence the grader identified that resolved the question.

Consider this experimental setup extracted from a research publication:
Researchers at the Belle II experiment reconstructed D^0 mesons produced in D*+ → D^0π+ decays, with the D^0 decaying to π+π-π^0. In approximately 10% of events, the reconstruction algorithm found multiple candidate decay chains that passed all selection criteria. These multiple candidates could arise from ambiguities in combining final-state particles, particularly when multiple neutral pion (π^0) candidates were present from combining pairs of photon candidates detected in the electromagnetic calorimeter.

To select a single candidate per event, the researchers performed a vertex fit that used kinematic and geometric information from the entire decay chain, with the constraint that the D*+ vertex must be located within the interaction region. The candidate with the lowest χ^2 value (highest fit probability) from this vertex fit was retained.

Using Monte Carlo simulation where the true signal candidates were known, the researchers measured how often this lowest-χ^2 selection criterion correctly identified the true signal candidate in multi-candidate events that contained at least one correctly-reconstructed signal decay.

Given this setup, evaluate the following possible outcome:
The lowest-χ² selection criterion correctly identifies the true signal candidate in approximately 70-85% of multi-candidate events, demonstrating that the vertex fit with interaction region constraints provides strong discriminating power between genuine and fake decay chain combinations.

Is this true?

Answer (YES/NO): NO